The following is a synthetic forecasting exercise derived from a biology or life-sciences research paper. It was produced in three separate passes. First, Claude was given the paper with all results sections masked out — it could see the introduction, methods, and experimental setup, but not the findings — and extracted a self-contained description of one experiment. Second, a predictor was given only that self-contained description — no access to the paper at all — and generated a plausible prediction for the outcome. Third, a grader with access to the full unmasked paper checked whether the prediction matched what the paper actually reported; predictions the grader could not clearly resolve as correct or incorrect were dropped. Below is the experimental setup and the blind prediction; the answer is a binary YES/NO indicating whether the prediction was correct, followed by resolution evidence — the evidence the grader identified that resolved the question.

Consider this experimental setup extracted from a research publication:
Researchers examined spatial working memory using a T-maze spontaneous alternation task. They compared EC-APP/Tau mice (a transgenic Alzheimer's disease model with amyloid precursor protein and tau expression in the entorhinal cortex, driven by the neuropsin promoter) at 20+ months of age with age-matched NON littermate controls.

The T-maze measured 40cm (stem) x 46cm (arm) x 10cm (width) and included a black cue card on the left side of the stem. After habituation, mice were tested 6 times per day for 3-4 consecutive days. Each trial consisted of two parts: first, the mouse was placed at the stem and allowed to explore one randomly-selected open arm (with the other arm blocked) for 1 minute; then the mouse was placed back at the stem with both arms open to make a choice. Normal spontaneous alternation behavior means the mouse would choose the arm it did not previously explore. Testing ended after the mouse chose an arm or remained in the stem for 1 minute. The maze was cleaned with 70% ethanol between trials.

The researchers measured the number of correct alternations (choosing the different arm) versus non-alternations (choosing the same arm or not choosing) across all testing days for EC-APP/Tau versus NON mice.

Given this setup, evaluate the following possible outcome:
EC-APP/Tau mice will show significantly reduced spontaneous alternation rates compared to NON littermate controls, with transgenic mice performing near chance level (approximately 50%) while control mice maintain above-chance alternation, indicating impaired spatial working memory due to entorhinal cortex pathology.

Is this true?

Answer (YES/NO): NO